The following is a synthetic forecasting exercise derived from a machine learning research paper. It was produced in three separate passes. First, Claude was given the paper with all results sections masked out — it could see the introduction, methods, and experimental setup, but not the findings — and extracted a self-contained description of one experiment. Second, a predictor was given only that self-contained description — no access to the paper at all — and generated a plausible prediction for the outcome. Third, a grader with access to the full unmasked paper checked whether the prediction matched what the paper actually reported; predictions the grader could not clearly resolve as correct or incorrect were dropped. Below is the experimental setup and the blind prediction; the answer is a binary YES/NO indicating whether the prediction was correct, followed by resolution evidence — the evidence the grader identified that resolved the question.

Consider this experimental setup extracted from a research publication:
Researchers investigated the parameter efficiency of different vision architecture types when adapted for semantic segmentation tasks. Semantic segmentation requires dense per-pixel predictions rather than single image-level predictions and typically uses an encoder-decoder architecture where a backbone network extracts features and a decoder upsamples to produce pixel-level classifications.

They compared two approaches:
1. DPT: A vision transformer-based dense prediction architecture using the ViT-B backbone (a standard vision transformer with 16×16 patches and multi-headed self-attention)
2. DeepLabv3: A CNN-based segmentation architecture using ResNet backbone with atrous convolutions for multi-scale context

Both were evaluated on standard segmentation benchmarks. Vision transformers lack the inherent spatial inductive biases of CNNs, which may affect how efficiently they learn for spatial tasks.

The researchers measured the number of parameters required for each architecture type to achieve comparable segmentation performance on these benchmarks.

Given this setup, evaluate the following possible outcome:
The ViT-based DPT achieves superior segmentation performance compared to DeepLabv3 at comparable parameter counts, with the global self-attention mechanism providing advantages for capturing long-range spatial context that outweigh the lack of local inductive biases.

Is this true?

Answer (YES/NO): NO